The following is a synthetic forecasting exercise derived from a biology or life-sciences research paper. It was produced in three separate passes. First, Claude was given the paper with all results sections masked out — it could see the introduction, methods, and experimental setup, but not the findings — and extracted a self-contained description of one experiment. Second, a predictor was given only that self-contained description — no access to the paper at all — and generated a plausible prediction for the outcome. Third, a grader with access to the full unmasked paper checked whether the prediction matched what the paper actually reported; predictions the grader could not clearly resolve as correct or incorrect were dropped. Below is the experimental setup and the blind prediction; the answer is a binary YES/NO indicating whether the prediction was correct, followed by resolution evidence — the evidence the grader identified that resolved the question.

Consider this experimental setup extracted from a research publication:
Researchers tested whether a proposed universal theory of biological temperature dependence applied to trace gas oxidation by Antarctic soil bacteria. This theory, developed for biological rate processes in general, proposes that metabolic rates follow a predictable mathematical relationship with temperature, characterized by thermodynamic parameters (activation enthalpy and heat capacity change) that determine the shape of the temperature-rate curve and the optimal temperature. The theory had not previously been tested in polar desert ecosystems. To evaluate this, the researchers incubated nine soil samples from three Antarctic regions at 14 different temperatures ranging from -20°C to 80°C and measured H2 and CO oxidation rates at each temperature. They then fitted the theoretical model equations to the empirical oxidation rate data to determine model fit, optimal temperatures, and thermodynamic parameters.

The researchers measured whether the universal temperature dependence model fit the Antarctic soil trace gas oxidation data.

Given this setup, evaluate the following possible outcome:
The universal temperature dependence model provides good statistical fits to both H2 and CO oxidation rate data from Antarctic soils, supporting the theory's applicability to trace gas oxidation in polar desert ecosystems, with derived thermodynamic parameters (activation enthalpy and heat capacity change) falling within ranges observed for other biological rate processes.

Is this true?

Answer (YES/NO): YES